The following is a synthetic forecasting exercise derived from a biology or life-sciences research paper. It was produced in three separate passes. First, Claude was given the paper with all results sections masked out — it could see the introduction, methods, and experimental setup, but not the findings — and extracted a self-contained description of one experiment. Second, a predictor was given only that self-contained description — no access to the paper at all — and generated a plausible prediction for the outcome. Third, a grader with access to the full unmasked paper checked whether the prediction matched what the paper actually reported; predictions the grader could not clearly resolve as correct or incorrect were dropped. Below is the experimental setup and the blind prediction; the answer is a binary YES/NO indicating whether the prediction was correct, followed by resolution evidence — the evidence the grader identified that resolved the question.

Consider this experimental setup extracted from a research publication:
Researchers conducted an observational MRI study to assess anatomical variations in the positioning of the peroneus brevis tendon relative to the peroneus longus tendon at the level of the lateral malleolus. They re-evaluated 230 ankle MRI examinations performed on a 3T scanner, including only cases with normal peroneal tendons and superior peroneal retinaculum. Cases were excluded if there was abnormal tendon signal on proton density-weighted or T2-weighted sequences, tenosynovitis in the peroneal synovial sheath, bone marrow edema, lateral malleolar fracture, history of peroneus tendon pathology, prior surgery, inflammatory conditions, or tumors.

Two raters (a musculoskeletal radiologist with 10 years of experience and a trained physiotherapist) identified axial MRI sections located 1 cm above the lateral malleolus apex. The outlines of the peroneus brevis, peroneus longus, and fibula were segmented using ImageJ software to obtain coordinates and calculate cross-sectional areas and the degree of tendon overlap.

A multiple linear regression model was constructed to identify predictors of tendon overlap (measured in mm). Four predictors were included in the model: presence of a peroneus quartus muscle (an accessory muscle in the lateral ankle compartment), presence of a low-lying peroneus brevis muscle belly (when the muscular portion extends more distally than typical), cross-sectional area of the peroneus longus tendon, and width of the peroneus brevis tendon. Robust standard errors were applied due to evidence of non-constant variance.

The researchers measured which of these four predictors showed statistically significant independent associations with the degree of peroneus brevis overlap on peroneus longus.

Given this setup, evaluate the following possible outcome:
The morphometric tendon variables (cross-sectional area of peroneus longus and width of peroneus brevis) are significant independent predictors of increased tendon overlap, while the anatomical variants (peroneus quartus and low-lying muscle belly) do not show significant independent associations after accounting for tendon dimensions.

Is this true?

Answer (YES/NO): NO